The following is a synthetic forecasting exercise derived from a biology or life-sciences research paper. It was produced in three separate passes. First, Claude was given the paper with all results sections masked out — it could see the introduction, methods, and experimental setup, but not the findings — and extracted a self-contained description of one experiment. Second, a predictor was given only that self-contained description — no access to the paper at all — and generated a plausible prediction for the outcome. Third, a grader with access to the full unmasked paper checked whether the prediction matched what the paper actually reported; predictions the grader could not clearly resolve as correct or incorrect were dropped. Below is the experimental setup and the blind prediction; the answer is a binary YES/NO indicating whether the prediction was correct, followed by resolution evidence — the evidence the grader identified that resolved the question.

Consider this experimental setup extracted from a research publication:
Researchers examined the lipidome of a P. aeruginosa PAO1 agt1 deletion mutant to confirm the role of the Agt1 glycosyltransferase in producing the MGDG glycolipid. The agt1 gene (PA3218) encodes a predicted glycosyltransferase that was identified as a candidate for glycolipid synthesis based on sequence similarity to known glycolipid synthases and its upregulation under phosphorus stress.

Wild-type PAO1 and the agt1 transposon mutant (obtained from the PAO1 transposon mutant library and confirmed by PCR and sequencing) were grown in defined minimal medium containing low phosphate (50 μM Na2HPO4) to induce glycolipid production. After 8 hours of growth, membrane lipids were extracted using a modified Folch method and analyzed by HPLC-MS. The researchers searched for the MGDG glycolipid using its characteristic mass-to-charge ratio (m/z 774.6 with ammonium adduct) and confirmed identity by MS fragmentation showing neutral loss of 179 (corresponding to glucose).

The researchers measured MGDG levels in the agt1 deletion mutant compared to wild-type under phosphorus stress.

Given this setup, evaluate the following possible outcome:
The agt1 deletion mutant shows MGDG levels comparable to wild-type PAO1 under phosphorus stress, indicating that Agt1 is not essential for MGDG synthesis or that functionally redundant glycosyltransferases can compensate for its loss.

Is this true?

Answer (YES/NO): NO